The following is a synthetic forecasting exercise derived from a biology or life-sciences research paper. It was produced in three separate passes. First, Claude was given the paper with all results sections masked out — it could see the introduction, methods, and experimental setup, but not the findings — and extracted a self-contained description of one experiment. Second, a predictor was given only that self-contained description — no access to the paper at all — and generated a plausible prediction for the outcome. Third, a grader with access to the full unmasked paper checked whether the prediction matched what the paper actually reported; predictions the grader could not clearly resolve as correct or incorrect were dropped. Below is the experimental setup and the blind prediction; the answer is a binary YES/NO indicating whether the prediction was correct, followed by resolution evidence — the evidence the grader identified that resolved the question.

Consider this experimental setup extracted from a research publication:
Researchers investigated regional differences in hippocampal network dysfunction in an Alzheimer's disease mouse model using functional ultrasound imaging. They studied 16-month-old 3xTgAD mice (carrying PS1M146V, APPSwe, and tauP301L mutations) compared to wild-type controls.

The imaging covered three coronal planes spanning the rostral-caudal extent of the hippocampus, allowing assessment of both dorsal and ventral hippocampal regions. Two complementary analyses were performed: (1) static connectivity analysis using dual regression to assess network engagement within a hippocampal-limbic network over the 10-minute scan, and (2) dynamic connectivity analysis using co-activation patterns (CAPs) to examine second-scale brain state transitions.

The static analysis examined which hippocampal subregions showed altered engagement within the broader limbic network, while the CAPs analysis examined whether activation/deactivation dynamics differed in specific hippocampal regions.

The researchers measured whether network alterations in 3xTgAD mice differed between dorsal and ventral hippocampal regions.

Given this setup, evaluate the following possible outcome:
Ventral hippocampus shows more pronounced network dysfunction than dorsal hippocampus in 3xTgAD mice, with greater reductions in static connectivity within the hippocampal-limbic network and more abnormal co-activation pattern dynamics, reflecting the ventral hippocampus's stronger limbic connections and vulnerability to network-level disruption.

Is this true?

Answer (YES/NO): NO